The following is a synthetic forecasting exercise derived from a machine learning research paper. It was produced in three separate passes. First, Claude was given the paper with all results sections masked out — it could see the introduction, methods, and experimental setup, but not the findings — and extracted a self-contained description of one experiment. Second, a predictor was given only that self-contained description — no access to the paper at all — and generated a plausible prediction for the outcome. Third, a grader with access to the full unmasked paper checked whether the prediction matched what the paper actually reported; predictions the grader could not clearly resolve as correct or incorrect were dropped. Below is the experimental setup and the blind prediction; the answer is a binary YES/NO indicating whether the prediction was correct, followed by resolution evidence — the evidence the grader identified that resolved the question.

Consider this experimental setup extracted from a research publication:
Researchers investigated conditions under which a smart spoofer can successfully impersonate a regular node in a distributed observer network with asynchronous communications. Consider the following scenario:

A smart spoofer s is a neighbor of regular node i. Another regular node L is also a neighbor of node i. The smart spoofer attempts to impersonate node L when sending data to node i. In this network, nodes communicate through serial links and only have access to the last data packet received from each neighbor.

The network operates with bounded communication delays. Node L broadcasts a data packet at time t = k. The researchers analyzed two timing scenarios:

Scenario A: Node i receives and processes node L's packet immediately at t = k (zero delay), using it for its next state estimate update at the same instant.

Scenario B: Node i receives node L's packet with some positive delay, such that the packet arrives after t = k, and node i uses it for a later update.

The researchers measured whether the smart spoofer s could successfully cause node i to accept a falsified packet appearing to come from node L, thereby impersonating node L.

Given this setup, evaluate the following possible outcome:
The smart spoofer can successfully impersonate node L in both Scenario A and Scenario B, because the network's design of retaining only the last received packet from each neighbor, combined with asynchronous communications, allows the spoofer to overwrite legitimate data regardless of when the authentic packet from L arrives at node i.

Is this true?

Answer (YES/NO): NO